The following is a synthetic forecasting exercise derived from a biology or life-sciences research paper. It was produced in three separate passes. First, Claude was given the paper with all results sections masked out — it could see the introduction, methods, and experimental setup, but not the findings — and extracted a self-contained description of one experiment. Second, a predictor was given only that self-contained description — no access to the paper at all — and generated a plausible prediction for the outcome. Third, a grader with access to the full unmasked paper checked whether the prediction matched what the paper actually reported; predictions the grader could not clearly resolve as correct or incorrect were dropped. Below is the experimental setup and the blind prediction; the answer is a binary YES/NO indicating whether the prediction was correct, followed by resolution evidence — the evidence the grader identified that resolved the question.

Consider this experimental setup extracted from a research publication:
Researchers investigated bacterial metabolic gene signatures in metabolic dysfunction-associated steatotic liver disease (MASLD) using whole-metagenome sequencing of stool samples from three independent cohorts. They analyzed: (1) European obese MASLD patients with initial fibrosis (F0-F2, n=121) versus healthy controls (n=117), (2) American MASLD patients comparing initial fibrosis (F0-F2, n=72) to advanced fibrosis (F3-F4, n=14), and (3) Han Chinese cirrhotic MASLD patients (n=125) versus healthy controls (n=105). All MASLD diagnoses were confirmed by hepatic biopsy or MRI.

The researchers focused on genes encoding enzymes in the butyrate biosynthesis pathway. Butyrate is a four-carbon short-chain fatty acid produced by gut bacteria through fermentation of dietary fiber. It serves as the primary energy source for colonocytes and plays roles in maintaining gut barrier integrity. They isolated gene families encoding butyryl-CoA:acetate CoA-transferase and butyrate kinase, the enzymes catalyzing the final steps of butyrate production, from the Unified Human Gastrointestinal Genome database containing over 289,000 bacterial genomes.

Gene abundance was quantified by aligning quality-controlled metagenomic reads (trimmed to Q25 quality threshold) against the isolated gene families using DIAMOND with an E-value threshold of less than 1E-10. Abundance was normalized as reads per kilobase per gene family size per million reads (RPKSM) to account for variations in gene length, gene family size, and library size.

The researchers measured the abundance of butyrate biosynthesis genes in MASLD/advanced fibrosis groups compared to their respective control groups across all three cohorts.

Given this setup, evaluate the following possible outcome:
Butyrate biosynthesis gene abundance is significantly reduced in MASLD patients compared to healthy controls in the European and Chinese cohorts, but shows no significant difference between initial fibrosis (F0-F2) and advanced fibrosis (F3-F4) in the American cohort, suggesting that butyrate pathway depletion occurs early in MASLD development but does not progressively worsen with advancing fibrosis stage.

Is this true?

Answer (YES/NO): NO